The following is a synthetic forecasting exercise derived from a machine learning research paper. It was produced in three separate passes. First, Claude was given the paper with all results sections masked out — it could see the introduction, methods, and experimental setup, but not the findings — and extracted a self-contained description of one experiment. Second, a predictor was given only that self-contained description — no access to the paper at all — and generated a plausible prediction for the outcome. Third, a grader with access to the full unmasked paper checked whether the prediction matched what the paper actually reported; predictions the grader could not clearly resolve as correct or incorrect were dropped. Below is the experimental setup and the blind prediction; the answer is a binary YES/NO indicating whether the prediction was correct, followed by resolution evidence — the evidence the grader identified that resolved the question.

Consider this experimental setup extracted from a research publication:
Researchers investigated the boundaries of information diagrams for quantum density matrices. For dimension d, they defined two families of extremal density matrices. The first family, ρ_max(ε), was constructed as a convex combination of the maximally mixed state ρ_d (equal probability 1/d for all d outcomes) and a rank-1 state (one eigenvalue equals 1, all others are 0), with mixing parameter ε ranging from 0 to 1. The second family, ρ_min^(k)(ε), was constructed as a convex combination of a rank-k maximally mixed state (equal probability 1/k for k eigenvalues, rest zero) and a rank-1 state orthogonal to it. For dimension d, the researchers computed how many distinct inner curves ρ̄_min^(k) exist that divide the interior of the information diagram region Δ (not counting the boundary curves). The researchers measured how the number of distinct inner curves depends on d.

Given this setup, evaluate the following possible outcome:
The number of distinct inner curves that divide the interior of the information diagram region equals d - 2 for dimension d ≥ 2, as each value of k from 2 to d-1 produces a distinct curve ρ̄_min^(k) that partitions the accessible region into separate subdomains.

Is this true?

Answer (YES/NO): NO